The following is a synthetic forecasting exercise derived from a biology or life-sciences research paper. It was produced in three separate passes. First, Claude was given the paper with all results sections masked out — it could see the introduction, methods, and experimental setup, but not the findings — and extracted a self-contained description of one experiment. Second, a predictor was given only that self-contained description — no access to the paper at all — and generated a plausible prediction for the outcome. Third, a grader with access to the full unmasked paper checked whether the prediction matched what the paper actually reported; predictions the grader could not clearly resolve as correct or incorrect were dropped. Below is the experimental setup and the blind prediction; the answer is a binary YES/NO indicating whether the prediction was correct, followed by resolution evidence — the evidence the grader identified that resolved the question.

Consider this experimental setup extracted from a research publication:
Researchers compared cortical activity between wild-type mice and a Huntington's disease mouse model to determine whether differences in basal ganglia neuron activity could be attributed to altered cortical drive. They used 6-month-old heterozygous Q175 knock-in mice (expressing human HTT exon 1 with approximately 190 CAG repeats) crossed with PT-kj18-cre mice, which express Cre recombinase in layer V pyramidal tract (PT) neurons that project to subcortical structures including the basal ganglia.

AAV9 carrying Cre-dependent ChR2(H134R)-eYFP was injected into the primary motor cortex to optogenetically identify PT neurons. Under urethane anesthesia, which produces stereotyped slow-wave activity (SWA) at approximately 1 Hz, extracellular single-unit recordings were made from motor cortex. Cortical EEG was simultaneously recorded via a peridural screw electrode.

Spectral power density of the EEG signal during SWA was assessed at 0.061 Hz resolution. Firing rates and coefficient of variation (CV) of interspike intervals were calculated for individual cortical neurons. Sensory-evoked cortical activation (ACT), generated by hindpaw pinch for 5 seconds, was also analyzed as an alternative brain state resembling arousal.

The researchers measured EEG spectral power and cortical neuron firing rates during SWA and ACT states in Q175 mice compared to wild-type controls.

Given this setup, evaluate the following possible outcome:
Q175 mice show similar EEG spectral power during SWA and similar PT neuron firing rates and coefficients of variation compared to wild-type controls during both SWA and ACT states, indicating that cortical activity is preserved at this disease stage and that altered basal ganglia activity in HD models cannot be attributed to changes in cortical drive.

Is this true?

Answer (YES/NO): YES